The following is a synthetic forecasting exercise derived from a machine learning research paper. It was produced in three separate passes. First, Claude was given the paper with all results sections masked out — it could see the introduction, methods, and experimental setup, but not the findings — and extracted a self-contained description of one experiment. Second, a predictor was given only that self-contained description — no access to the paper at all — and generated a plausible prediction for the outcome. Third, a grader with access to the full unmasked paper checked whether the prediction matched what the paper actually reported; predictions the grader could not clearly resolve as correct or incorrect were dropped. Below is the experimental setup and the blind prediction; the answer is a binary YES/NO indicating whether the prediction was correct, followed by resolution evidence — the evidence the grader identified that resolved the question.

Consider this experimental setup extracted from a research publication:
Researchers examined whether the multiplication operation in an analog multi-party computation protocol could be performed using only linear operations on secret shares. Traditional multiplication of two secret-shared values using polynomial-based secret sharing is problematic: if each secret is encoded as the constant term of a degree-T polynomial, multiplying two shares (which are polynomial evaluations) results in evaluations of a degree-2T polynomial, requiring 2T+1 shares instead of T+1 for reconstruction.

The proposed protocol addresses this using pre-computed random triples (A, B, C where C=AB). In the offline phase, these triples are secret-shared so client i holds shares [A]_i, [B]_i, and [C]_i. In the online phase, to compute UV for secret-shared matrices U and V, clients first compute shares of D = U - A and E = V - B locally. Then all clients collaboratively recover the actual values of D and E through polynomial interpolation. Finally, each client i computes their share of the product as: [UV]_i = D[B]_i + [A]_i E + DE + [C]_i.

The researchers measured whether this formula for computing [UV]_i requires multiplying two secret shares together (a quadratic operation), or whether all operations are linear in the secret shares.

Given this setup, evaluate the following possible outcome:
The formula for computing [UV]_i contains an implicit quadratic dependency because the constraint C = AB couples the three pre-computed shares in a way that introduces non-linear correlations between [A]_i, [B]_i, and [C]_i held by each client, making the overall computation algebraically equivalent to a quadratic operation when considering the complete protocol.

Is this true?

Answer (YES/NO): NO